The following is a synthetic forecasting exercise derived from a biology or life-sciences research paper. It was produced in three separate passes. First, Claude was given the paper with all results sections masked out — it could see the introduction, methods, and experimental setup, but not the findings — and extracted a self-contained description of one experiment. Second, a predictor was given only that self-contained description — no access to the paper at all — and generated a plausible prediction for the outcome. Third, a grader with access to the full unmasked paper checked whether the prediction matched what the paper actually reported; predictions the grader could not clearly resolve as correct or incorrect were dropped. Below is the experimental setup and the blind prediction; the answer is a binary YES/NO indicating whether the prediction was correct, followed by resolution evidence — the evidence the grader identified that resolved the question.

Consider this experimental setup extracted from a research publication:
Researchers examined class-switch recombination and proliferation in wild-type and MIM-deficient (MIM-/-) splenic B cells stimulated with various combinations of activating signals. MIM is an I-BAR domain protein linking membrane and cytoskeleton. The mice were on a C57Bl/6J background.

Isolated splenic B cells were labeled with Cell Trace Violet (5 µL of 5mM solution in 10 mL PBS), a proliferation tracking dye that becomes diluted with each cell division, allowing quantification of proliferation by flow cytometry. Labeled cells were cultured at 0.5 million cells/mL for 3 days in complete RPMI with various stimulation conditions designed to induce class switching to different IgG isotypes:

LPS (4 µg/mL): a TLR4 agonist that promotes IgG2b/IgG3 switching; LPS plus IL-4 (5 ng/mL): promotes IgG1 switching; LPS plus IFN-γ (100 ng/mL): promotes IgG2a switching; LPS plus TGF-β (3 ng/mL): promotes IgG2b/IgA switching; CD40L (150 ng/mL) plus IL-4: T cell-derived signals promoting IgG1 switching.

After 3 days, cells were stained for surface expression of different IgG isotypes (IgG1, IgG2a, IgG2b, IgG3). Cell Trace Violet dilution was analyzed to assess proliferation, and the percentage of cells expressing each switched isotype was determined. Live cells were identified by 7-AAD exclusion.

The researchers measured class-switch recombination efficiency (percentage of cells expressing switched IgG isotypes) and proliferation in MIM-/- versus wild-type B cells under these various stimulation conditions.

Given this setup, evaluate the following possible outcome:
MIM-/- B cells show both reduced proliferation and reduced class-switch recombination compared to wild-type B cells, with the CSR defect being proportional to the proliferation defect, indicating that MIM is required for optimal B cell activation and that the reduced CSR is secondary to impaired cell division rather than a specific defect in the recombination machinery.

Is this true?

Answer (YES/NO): NO